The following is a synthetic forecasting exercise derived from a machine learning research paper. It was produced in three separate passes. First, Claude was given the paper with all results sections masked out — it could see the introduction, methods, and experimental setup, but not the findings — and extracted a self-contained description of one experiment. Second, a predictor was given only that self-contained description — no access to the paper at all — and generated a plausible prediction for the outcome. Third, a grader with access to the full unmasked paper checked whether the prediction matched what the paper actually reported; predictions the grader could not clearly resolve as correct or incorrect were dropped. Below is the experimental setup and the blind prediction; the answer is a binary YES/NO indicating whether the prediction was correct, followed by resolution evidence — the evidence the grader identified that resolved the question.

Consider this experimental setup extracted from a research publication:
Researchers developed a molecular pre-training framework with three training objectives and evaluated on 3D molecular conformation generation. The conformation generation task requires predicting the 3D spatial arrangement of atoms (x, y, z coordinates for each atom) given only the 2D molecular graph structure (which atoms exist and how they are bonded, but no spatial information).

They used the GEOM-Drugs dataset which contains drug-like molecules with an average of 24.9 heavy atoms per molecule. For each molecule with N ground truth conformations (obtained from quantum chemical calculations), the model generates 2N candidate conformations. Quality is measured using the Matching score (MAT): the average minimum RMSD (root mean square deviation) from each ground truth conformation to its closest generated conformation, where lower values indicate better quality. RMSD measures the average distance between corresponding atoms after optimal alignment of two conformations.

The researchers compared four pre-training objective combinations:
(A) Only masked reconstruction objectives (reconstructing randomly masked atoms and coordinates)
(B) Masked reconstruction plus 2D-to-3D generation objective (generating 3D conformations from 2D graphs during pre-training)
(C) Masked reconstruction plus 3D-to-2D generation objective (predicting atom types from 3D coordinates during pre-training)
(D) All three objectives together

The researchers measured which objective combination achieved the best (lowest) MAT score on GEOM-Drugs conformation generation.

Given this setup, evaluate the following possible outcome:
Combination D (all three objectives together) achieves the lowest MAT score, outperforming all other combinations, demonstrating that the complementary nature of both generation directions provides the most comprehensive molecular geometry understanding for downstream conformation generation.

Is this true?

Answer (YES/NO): YES